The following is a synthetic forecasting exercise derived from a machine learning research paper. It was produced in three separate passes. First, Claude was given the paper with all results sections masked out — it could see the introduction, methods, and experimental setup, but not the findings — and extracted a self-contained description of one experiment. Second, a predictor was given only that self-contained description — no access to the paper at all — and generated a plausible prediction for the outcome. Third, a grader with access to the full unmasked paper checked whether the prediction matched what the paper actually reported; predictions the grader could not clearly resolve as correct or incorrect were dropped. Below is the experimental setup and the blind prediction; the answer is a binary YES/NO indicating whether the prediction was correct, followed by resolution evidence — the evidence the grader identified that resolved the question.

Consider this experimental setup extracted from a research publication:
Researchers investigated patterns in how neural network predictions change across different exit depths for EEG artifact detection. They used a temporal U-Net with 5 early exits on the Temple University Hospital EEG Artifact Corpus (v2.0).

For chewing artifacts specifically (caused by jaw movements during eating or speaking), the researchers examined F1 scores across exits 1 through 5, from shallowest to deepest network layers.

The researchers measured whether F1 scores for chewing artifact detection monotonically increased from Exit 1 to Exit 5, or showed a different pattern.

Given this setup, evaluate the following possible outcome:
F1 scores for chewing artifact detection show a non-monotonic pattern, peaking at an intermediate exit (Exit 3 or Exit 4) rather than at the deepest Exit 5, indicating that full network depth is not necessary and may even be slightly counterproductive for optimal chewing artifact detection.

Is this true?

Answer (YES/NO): YES